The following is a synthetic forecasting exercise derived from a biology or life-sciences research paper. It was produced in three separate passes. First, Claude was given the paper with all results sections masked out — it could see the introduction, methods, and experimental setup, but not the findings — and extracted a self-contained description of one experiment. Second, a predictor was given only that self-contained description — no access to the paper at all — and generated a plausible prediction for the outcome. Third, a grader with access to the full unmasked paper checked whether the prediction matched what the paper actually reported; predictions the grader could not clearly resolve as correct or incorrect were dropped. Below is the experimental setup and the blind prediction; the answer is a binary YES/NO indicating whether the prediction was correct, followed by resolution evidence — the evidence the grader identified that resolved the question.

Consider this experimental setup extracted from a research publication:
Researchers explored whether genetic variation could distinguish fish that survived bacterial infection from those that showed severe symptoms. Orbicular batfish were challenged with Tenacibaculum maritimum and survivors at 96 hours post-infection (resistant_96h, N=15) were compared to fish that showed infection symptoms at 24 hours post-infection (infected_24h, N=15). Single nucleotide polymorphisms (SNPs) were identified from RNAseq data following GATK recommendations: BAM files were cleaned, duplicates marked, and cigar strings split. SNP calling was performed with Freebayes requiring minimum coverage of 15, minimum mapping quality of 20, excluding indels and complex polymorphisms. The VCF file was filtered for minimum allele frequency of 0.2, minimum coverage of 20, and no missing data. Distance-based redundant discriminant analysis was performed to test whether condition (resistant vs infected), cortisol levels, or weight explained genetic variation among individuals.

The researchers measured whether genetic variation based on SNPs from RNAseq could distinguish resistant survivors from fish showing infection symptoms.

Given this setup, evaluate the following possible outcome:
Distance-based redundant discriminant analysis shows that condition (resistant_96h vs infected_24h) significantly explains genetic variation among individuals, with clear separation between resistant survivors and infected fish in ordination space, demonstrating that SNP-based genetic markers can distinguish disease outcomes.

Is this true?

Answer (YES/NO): NO